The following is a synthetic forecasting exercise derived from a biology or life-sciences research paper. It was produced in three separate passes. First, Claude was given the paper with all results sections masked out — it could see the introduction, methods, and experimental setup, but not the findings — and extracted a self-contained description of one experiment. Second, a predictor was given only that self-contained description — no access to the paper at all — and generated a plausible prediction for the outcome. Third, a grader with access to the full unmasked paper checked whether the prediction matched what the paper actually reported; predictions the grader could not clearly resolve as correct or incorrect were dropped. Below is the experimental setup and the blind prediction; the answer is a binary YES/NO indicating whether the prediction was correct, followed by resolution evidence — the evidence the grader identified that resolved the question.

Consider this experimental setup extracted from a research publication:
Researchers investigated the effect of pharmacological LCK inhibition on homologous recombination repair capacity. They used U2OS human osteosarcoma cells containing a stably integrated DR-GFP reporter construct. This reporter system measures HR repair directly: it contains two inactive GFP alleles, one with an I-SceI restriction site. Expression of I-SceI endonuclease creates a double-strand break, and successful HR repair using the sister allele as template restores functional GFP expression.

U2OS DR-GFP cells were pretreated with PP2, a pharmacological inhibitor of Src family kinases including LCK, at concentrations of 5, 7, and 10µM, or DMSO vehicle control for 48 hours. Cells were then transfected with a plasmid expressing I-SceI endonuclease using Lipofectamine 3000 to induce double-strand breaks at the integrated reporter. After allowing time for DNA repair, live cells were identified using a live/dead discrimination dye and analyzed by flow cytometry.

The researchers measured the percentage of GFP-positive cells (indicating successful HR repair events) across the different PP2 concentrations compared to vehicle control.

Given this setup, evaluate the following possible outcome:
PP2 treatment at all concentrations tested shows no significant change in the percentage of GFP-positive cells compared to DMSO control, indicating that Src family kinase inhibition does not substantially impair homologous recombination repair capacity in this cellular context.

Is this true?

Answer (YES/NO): NO